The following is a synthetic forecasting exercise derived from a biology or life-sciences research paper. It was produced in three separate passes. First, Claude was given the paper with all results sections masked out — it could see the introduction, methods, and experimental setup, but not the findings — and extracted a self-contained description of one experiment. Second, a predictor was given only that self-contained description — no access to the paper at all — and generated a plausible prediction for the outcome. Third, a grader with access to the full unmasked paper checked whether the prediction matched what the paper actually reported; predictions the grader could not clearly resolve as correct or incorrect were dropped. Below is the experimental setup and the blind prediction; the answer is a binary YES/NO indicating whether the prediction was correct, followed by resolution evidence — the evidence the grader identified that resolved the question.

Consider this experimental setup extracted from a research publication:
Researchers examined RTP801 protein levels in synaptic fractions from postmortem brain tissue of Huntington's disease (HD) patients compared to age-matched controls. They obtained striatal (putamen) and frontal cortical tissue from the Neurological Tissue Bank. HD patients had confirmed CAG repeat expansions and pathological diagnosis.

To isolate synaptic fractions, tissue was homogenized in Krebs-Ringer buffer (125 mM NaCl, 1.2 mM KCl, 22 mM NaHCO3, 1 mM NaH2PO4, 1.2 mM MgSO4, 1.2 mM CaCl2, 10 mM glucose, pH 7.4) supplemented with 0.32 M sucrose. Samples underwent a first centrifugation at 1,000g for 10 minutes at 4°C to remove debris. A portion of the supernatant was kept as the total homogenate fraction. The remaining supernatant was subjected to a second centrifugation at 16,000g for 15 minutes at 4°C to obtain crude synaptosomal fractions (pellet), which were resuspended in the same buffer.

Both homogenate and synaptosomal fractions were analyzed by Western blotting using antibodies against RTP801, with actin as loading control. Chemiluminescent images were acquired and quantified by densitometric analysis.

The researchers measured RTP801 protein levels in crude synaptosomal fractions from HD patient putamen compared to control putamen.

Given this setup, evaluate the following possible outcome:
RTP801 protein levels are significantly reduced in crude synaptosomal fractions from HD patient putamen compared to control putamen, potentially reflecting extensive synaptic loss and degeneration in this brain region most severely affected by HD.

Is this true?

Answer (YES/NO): NO